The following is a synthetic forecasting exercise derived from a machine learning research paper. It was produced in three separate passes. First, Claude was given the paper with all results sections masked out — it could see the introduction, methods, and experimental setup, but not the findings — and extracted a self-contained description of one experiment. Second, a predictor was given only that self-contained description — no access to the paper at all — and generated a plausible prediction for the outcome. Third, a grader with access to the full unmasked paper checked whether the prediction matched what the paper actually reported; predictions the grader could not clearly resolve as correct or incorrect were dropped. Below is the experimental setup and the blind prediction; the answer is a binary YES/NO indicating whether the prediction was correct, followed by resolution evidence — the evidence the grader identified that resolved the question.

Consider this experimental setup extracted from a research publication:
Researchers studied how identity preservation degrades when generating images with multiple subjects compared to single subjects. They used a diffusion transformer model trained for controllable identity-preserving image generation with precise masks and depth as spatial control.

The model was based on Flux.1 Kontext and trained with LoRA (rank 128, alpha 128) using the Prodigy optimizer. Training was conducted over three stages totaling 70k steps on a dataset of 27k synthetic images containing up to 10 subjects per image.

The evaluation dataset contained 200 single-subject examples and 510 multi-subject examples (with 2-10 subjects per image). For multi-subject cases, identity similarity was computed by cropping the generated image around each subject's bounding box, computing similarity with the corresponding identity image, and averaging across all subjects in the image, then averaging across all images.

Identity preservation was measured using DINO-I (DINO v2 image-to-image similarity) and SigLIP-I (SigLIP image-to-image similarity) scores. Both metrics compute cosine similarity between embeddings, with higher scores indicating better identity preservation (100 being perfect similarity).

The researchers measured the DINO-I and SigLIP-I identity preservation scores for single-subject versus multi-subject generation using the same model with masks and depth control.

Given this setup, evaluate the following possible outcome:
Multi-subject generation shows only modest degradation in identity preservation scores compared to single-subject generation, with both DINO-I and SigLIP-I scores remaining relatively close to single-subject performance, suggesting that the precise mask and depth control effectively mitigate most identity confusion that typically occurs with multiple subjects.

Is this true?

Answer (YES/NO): NO